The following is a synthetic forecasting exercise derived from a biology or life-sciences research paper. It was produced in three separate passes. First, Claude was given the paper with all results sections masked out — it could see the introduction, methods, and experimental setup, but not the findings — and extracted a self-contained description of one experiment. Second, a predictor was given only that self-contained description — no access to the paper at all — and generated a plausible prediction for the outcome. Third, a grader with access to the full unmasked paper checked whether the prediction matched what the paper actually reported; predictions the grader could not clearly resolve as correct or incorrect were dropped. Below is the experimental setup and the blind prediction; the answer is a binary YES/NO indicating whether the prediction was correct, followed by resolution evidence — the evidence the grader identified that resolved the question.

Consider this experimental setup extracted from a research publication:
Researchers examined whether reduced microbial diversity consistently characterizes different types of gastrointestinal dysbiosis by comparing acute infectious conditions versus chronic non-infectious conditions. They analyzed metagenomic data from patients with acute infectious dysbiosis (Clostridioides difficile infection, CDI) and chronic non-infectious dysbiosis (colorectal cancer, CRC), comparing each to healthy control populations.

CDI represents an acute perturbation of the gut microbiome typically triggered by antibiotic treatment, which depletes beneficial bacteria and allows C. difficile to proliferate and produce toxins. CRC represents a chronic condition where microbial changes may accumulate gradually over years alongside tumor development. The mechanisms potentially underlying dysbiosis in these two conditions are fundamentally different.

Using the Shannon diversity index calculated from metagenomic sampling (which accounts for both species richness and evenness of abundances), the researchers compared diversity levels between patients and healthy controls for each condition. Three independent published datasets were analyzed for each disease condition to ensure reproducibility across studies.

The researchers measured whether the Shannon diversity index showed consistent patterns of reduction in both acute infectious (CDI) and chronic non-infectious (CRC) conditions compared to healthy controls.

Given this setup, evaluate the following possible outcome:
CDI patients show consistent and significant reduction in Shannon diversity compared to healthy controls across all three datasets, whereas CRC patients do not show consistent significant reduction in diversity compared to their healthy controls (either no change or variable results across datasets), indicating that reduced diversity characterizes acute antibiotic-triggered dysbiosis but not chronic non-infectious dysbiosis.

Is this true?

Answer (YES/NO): YES